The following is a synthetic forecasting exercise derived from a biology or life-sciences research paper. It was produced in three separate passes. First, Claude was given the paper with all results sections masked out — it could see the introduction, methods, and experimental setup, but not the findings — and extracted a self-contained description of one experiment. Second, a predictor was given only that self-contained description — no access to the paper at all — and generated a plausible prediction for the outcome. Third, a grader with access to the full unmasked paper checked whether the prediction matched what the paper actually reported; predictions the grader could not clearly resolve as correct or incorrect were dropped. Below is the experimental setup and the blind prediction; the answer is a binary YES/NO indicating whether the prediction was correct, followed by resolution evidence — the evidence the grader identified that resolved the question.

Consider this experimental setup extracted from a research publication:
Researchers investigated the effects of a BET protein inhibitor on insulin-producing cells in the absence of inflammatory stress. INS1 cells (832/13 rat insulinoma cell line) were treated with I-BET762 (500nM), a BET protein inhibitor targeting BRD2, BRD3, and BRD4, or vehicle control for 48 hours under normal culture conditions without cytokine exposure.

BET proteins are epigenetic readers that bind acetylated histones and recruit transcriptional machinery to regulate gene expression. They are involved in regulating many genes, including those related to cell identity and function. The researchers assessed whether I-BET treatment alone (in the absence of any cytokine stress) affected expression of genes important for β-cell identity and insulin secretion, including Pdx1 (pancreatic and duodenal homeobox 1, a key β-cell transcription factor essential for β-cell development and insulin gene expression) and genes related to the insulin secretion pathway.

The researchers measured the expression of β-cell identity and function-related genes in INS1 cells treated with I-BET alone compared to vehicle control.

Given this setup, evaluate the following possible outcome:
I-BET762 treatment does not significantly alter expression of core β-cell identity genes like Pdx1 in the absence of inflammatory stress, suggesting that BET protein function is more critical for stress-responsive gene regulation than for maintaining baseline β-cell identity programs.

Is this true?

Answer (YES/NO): NO